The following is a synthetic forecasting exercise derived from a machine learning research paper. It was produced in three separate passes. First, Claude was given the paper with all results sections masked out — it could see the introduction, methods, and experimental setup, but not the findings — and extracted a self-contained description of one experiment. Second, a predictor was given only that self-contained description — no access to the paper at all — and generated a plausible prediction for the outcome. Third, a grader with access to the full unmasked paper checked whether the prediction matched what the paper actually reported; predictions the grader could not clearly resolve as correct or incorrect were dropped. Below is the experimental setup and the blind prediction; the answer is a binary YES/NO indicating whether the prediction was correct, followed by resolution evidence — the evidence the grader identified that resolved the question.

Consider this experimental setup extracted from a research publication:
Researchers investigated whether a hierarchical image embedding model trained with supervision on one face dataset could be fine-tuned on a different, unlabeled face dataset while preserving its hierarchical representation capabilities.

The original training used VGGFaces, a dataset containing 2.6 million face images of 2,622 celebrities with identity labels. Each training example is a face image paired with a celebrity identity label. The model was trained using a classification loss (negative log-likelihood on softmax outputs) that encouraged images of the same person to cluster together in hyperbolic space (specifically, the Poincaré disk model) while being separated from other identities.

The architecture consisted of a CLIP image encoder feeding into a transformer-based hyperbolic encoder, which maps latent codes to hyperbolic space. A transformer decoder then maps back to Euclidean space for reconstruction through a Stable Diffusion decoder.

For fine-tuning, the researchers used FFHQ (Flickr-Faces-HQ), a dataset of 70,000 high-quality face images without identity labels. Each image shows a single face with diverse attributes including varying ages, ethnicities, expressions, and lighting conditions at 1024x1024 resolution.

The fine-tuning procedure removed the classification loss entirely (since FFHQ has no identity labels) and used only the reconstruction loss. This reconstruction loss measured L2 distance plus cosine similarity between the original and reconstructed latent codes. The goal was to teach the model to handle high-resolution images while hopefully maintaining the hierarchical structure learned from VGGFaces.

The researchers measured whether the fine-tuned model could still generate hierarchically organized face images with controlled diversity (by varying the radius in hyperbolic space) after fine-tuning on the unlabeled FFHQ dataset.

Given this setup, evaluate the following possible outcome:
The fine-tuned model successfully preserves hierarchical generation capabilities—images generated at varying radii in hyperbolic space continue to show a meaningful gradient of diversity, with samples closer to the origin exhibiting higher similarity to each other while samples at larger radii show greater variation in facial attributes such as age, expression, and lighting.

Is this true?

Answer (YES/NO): NO